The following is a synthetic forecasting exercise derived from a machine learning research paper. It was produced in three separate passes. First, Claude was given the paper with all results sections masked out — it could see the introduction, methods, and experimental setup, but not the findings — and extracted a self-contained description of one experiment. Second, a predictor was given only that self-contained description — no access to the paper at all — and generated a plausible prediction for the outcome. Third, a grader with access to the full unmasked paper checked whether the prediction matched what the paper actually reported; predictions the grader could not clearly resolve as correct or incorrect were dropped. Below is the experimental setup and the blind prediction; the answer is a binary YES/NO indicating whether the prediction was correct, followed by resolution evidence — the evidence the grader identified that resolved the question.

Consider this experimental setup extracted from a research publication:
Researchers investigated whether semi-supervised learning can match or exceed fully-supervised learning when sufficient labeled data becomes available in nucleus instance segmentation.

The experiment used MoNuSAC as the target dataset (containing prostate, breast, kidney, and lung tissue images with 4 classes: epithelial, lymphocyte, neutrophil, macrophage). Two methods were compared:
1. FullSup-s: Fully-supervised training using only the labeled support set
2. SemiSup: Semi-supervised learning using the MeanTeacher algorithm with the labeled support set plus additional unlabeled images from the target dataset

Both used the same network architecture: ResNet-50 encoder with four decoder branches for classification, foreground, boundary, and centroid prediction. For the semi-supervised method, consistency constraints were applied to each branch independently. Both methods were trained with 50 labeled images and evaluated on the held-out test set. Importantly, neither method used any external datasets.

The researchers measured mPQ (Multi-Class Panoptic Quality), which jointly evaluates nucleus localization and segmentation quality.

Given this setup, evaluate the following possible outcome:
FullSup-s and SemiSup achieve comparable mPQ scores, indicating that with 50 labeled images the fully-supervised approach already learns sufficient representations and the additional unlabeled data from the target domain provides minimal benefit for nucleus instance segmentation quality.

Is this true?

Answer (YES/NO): NO